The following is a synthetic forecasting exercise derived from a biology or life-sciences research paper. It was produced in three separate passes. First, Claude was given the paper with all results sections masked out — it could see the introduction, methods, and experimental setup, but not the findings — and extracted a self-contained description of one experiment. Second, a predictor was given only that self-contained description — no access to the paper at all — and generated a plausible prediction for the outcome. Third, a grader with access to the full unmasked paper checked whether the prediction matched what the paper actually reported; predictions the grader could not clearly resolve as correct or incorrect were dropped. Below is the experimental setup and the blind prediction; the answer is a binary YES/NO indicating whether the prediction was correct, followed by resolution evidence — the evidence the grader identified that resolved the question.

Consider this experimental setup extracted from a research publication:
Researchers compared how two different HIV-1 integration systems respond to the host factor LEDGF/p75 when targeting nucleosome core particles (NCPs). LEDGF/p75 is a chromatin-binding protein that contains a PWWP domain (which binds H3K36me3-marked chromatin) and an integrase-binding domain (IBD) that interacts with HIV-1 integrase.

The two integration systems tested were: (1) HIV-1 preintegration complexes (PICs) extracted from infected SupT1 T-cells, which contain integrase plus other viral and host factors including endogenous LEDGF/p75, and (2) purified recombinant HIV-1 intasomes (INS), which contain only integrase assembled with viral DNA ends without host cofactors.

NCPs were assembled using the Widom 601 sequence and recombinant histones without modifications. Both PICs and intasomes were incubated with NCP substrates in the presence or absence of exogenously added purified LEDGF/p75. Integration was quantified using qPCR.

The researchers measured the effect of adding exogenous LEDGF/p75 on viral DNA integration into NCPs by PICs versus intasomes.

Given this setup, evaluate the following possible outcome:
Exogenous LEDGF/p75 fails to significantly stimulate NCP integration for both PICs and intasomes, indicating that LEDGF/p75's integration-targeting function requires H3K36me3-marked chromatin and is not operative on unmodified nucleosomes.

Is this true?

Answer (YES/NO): NO